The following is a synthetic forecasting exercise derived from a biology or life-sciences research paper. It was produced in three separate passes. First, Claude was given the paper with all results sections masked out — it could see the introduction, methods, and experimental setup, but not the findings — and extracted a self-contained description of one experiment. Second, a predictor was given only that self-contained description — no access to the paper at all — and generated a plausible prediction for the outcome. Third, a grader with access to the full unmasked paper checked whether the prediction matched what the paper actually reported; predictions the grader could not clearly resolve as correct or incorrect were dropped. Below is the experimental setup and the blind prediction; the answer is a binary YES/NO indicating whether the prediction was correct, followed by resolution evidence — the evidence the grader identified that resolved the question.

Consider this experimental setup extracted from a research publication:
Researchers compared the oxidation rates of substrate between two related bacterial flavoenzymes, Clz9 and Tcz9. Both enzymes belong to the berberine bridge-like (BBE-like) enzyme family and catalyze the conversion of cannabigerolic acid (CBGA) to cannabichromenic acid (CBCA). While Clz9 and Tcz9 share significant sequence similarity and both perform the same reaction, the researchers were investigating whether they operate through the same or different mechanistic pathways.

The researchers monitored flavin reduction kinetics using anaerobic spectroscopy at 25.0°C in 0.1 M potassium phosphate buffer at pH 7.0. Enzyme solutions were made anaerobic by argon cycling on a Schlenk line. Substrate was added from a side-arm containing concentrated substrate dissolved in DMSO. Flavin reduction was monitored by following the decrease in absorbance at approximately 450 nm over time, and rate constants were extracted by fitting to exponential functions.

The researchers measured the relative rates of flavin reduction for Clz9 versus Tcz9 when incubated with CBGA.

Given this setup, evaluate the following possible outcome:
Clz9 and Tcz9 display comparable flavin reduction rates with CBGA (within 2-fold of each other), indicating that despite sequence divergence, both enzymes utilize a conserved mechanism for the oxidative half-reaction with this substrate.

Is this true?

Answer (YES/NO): NO